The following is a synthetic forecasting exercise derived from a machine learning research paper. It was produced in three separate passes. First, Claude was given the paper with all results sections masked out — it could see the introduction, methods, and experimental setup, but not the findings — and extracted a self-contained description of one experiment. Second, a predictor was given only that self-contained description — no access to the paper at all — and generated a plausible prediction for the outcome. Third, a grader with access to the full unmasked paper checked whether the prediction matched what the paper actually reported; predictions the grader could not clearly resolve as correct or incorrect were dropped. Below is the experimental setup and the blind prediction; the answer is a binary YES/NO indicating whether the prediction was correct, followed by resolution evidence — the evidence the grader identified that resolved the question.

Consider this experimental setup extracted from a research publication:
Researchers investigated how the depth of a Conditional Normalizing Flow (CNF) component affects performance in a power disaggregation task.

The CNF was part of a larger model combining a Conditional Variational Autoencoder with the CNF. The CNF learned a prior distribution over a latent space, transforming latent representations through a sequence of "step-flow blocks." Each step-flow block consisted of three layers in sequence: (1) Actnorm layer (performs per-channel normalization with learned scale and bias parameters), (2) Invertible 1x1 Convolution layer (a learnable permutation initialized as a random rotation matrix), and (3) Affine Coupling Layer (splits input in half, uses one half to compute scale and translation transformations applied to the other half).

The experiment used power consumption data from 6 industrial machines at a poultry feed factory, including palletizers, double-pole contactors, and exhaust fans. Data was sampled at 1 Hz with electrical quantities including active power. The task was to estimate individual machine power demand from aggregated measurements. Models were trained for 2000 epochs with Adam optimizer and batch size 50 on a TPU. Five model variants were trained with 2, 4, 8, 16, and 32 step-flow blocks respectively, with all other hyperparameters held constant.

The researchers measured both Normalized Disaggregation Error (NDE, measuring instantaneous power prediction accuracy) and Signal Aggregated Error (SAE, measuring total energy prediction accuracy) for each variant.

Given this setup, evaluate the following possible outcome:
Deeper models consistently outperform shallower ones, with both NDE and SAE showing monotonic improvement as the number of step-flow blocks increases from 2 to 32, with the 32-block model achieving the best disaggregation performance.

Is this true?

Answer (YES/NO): NO